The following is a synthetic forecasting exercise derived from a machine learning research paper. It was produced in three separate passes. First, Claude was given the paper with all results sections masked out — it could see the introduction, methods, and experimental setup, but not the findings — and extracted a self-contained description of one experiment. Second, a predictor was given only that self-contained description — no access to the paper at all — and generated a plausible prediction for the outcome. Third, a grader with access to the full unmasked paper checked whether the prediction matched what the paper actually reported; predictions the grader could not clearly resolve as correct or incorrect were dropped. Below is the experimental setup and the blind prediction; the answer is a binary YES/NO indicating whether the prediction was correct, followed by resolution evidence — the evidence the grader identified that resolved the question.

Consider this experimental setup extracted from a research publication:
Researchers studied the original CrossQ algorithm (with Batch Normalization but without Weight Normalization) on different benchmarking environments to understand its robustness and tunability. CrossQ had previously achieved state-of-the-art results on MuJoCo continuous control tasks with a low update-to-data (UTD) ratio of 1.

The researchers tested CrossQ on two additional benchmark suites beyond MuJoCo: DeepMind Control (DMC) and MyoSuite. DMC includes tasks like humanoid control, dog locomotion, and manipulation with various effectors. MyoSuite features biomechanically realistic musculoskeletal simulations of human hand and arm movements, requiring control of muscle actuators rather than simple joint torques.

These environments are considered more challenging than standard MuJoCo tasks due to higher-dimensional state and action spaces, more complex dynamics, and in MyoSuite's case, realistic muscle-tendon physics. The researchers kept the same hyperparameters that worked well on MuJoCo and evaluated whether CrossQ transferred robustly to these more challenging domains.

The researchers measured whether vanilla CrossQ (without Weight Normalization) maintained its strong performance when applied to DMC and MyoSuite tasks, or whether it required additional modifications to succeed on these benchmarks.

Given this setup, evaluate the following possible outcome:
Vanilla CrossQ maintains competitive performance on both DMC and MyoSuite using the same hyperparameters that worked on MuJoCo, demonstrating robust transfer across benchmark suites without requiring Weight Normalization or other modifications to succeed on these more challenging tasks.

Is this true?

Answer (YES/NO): NO